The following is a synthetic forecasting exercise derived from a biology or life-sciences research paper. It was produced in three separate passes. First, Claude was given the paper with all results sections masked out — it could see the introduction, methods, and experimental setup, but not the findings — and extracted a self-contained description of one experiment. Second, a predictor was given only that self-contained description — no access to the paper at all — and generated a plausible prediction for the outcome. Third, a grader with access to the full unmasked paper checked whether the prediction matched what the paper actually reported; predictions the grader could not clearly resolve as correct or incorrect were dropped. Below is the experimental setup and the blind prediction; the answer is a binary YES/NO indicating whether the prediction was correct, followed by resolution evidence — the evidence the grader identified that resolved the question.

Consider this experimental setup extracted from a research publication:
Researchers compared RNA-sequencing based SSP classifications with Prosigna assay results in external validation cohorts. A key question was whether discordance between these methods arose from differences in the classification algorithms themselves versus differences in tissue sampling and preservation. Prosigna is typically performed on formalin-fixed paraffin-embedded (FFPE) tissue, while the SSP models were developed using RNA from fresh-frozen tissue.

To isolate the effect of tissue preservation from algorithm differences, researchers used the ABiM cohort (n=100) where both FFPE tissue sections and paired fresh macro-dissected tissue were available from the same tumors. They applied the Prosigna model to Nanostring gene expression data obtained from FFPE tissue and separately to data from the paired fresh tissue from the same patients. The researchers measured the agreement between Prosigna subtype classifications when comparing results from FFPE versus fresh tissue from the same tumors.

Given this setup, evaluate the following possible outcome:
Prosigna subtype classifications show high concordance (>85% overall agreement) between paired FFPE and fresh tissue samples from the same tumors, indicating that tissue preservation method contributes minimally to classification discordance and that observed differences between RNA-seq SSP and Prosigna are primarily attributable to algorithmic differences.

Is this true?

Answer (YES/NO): NO